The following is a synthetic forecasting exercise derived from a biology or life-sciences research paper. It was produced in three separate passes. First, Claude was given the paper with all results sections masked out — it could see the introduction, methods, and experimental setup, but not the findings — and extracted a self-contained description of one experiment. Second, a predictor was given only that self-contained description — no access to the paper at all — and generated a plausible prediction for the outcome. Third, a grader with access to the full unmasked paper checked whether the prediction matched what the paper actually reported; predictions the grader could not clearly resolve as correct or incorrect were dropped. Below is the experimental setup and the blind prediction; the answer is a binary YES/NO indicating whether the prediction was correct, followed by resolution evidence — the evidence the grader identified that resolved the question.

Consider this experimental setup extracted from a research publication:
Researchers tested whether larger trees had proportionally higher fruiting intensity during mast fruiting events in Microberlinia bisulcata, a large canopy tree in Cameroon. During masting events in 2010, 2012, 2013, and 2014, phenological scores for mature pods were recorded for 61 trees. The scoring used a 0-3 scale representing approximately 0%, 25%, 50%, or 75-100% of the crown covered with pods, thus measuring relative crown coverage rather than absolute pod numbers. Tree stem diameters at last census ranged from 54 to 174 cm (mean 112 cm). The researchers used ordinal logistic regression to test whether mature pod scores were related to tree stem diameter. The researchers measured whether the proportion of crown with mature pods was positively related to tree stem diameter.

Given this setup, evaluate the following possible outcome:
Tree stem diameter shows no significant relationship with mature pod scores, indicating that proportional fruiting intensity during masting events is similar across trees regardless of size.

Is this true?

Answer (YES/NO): YES